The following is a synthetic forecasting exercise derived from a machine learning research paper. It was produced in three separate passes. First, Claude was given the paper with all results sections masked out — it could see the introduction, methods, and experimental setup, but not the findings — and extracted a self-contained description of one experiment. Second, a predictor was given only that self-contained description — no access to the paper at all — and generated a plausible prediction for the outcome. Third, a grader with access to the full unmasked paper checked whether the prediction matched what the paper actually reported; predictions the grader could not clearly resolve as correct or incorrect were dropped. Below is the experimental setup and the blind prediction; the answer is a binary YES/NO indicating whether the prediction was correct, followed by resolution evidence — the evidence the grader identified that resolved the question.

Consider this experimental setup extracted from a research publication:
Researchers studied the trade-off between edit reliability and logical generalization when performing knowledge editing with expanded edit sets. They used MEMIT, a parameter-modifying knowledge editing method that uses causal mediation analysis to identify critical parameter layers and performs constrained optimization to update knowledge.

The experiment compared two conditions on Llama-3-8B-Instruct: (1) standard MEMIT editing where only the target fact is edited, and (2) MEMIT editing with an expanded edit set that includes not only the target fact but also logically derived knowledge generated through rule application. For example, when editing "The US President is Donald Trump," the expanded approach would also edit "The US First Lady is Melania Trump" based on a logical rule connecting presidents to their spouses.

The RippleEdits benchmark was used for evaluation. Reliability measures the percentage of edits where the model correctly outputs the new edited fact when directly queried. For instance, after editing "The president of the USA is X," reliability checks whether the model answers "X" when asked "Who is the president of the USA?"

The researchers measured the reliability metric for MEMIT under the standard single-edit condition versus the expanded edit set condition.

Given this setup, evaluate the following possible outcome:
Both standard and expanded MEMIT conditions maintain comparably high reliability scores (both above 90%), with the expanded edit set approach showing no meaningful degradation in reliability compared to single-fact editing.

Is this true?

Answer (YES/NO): NO